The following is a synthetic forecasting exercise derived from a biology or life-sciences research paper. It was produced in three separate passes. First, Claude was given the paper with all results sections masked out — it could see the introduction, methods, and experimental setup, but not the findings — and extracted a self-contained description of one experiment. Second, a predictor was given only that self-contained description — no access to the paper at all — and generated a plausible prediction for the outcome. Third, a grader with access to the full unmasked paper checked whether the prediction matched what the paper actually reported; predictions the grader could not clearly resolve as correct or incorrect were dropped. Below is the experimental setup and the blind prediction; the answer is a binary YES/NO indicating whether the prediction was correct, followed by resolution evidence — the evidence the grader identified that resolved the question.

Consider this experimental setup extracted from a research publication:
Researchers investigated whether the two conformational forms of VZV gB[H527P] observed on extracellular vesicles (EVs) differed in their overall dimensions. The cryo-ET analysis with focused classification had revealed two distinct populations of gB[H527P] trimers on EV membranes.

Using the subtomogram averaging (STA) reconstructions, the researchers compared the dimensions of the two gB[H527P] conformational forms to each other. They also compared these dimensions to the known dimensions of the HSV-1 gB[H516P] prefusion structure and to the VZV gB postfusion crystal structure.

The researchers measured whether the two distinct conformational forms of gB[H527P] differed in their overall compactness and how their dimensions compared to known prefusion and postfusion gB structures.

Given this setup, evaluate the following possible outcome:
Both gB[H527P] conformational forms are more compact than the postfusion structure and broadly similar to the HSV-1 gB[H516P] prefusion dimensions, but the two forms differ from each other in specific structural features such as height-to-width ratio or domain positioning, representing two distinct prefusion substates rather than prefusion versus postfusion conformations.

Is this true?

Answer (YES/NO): YES